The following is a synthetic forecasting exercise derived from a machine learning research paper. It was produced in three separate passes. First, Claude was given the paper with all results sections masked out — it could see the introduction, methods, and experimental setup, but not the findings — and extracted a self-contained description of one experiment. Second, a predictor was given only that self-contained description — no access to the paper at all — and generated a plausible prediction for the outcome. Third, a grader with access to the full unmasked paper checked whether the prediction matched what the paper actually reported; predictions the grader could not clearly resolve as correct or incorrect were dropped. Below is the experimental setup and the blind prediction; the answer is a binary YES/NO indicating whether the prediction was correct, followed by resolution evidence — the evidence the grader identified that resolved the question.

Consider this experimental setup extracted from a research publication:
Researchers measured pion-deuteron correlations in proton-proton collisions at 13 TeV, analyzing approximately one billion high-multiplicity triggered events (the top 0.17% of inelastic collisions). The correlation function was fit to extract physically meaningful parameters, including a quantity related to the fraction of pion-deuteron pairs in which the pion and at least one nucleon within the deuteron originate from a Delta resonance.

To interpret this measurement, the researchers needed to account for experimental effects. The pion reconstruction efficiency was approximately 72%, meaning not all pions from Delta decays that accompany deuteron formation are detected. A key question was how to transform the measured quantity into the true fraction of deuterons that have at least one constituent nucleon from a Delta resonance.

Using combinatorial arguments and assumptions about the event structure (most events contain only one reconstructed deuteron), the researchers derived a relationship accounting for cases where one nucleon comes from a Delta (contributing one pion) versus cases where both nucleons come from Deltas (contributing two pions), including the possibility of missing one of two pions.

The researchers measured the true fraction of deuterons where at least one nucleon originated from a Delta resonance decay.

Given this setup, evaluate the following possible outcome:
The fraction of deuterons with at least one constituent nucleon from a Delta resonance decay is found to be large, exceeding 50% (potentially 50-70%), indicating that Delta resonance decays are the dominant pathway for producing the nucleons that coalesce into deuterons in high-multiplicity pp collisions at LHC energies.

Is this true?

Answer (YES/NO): YES